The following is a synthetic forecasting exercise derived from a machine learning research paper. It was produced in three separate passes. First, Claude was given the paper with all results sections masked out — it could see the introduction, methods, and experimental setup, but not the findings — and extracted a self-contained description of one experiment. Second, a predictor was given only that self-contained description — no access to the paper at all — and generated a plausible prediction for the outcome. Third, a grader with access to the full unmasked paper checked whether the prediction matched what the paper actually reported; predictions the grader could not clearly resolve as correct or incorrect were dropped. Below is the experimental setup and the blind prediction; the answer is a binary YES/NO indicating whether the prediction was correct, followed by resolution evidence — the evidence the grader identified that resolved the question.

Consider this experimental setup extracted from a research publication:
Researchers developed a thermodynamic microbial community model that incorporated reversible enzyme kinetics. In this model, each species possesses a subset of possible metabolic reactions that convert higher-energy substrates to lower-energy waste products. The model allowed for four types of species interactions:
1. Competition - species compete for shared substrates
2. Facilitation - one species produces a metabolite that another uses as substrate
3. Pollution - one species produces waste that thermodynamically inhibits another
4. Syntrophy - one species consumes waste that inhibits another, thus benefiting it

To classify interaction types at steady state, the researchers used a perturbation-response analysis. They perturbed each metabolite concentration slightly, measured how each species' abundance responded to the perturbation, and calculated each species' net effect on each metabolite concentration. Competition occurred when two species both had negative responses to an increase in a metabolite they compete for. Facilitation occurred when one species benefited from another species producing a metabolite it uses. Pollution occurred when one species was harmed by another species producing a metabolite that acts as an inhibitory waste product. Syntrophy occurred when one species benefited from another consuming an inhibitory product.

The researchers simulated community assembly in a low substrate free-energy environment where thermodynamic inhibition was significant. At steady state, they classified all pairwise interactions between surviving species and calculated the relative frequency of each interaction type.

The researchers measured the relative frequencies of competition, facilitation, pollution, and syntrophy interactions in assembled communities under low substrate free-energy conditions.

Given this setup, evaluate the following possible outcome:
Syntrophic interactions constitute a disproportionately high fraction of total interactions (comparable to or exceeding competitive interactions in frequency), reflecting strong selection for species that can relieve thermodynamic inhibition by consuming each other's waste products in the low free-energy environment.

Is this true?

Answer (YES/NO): NO